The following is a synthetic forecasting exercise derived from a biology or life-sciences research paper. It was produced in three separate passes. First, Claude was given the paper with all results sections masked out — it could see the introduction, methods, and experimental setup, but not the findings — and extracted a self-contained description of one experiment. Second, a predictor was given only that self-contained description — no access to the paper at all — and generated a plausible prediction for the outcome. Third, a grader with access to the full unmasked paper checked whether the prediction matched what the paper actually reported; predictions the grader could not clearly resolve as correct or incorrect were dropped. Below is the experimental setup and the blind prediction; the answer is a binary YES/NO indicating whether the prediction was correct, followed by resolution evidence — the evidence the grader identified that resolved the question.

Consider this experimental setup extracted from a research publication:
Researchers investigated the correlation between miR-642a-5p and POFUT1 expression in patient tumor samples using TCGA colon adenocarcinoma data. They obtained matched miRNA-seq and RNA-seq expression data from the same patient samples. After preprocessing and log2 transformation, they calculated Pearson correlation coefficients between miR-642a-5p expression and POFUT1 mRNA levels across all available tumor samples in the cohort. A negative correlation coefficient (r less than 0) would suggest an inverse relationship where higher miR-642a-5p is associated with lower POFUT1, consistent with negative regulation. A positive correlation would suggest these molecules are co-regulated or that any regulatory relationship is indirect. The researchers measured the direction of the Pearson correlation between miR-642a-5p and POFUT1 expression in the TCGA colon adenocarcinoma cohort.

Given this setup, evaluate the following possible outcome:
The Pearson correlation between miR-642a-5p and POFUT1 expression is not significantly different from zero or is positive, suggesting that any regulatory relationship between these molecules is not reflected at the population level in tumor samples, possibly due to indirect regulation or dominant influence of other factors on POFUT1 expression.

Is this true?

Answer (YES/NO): NO